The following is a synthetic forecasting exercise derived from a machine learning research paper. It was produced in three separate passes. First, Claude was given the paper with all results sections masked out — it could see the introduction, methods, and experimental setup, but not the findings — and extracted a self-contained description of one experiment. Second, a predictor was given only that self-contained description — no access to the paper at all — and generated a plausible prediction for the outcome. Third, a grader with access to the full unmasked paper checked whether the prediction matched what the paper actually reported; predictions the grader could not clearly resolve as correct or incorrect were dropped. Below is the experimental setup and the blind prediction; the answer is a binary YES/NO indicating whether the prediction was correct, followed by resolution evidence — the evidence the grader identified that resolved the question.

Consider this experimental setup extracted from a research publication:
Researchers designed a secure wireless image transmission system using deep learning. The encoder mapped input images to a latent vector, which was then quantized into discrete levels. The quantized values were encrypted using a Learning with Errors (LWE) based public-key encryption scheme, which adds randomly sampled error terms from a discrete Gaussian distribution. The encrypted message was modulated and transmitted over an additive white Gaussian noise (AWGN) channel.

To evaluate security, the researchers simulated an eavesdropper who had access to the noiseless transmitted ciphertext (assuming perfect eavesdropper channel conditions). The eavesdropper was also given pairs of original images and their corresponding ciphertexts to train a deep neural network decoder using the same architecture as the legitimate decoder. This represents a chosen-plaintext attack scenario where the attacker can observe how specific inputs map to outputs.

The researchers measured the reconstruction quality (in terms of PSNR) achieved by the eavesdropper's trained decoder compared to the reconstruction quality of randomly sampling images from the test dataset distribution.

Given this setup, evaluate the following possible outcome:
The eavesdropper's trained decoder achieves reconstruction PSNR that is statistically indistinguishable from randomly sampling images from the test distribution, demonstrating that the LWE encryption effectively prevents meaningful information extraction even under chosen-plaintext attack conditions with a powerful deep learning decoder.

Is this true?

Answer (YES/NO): NO